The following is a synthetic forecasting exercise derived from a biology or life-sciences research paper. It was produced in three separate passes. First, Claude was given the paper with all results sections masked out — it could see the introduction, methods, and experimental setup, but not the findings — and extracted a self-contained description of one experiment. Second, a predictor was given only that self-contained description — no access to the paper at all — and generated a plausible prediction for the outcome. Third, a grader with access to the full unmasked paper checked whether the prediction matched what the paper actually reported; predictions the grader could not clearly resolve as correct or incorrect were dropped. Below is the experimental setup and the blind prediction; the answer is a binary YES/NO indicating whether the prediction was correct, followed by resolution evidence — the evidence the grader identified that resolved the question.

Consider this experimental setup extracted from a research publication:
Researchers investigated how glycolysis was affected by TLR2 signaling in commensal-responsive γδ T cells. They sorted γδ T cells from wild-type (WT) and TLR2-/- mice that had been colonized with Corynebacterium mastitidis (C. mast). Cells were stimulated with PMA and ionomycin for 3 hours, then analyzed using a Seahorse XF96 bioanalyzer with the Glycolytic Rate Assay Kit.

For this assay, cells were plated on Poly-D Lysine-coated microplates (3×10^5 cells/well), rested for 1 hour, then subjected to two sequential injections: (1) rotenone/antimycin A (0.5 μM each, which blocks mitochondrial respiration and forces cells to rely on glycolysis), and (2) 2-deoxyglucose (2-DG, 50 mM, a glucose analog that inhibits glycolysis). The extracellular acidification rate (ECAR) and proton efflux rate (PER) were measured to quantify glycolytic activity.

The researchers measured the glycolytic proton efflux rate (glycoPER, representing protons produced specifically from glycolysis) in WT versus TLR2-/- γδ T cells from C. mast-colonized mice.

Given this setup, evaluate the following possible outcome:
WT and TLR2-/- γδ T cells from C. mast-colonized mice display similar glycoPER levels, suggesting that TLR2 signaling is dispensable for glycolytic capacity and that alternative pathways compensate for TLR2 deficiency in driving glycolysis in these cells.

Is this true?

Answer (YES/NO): YES